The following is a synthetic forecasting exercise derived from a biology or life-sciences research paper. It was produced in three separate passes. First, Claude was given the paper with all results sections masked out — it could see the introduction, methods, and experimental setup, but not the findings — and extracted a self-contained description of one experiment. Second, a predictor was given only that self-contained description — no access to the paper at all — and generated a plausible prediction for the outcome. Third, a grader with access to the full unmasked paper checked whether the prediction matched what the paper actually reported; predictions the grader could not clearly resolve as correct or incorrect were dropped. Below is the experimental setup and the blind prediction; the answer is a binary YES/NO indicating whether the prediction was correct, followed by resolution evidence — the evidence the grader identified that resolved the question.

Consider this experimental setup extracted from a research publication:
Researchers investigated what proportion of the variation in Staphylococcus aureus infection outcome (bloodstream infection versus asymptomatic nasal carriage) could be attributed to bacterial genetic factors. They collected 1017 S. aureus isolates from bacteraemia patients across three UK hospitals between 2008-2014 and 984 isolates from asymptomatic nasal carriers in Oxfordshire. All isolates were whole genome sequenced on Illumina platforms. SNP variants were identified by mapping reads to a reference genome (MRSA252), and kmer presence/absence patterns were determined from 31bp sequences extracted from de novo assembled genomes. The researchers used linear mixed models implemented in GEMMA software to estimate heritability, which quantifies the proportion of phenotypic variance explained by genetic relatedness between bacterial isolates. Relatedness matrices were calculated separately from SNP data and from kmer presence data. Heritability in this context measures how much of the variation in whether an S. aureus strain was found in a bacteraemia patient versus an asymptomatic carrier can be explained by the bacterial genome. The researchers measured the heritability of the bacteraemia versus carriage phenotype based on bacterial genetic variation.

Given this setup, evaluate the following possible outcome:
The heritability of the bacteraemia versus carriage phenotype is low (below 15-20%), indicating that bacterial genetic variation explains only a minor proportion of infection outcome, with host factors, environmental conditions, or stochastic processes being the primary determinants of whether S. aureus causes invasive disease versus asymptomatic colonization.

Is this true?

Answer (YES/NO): YES